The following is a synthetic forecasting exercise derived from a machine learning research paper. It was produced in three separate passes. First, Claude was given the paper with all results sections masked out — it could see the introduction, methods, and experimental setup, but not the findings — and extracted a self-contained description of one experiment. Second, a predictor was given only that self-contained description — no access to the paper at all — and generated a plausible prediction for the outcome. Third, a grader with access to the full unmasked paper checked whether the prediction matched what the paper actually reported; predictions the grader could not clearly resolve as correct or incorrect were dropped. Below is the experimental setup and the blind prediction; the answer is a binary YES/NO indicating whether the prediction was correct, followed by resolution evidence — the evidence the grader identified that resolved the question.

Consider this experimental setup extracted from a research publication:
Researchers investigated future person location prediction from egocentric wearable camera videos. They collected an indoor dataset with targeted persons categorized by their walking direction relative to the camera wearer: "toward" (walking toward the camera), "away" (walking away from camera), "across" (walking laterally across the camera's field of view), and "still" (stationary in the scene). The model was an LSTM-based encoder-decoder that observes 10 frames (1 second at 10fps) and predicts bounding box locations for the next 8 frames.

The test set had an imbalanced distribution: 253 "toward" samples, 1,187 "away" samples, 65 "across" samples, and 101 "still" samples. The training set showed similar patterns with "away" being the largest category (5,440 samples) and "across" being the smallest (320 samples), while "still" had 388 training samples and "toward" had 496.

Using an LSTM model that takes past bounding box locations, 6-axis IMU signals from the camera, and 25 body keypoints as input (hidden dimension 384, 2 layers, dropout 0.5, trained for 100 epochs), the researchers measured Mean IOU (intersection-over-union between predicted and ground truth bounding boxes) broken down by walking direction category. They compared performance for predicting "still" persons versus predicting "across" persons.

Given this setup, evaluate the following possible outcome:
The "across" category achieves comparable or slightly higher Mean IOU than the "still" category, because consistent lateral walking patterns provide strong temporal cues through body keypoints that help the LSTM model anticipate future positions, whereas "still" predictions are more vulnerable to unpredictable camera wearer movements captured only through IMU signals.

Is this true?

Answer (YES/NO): NO